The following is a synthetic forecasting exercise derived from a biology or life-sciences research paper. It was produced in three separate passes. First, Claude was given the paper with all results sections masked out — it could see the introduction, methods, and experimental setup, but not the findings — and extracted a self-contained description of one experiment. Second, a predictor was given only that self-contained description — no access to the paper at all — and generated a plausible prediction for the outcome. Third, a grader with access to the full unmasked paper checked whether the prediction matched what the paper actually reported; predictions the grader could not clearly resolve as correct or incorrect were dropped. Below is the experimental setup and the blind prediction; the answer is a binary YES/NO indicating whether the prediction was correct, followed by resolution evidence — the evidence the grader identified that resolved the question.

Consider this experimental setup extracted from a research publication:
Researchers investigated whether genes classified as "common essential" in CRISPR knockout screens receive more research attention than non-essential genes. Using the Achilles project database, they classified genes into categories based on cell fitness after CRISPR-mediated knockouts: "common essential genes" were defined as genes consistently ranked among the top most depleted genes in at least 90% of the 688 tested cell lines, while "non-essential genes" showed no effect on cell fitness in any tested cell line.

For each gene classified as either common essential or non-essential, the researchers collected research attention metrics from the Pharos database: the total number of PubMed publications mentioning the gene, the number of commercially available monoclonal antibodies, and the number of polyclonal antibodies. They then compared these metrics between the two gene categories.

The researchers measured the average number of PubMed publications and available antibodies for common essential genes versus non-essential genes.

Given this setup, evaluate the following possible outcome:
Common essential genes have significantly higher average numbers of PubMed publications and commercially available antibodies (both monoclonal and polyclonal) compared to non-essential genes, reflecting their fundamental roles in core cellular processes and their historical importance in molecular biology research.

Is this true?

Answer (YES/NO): YES